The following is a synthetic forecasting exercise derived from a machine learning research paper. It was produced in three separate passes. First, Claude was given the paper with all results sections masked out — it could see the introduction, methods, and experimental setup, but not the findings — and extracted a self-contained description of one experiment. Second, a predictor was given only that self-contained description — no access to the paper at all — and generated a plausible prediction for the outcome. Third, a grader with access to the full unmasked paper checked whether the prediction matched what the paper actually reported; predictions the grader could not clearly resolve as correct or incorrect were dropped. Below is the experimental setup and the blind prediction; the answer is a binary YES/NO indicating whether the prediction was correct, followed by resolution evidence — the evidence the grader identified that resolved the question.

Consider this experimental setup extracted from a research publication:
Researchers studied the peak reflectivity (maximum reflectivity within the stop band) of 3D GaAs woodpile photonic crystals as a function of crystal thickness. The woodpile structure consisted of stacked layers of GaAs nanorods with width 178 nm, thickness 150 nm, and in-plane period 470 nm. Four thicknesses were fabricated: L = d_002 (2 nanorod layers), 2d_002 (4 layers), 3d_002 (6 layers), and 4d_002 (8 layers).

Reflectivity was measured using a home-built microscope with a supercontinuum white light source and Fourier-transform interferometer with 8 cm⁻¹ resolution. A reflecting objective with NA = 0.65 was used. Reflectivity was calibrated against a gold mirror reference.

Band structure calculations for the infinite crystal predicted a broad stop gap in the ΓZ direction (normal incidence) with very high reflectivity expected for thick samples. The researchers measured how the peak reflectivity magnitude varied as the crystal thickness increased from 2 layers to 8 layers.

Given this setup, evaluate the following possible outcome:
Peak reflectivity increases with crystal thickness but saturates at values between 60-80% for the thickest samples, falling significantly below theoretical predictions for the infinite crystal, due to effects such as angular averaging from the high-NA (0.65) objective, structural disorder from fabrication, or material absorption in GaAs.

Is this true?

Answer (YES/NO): YES